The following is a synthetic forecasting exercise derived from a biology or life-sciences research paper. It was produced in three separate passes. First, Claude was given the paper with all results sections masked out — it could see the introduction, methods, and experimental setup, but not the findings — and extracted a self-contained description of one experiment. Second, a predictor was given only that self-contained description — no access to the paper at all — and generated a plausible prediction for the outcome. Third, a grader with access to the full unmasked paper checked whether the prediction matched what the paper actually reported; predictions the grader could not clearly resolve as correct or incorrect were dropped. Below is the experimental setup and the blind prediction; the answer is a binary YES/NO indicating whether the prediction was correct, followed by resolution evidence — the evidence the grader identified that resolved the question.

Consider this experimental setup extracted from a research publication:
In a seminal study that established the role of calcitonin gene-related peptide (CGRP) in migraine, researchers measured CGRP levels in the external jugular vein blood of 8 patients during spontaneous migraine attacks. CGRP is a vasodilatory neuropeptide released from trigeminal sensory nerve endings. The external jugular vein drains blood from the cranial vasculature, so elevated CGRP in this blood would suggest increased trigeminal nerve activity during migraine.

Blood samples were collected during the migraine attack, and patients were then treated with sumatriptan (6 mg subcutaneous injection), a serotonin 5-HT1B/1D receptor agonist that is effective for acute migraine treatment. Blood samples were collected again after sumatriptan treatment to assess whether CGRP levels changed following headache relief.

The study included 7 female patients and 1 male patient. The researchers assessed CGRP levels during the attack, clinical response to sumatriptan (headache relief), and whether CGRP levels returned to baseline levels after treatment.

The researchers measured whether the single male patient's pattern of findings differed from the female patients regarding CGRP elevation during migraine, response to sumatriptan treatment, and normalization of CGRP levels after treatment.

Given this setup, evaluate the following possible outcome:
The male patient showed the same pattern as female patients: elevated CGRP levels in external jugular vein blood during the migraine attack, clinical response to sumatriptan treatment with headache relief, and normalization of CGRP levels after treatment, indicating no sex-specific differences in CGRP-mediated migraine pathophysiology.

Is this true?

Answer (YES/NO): NO